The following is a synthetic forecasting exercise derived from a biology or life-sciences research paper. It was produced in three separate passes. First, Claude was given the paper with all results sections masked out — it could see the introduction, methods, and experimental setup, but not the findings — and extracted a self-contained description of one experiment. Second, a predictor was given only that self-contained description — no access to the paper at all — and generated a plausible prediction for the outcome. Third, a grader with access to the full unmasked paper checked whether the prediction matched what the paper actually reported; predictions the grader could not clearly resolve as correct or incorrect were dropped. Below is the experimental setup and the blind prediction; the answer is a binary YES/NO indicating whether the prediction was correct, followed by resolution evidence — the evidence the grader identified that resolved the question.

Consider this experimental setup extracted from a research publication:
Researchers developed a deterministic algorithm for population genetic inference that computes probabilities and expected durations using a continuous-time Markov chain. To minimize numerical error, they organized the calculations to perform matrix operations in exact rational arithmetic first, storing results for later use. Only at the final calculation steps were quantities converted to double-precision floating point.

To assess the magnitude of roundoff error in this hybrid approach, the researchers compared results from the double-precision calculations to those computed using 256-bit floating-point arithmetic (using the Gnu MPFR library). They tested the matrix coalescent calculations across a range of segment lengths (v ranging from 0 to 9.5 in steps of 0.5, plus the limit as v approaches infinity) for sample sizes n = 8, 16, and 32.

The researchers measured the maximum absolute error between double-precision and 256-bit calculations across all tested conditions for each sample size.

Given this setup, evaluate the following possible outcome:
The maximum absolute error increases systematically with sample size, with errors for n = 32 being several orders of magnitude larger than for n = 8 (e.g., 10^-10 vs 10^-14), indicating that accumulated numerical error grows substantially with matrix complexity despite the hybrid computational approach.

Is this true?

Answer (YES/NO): YES